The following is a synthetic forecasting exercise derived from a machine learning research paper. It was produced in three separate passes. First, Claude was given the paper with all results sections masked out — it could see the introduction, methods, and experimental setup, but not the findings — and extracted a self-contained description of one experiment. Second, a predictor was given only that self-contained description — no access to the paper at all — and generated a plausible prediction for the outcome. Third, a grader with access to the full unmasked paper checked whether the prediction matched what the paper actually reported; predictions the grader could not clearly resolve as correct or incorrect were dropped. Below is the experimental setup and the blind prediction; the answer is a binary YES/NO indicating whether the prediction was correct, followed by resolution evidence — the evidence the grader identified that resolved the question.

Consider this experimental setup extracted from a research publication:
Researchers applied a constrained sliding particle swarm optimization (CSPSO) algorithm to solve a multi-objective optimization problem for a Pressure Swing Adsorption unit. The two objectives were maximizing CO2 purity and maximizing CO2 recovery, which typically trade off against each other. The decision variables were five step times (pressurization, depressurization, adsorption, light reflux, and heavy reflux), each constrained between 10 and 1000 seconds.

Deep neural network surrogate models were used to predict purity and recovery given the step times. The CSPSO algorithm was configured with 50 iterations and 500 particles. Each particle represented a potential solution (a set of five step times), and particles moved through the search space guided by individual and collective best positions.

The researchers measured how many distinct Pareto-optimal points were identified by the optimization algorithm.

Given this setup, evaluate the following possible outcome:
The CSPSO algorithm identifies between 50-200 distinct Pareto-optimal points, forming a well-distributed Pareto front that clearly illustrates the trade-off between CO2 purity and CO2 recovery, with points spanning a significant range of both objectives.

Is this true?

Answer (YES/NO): NO